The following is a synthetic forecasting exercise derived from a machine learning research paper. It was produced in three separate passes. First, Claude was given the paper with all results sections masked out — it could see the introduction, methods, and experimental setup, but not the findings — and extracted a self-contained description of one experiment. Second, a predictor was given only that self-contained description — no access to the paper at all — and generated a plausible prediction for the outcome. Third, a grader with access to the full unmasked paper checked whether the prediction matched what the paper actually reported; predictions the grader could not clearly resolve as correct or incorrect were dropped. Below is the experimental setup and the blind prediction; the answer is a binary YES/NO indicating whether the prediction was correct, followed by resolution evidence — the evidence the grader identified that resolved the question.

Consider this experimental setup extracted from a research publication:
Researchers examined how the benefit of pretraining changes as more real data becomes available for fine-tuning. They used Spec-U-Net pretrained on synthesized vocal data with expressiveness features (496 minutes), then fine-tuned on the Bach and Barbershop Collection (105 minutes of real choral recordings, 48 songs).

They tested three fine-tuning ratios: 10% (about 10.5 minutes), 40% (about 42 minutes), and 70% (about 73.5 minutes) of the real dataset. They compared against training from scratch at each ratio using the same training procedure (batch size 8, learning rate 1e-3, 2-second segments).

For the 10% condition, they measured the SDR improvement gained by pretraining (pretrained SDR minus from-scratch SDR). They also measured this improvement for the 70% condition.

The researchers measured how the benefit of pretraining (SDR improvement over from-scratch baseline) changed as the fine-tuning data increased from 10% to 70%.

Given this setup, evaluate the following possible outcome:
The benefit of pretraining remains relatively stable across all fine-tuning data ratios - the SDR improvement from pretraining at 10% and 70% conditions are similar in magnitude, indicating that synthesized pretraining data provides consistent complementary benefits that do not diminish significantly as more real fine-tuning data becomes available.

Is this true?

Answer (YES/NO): NO